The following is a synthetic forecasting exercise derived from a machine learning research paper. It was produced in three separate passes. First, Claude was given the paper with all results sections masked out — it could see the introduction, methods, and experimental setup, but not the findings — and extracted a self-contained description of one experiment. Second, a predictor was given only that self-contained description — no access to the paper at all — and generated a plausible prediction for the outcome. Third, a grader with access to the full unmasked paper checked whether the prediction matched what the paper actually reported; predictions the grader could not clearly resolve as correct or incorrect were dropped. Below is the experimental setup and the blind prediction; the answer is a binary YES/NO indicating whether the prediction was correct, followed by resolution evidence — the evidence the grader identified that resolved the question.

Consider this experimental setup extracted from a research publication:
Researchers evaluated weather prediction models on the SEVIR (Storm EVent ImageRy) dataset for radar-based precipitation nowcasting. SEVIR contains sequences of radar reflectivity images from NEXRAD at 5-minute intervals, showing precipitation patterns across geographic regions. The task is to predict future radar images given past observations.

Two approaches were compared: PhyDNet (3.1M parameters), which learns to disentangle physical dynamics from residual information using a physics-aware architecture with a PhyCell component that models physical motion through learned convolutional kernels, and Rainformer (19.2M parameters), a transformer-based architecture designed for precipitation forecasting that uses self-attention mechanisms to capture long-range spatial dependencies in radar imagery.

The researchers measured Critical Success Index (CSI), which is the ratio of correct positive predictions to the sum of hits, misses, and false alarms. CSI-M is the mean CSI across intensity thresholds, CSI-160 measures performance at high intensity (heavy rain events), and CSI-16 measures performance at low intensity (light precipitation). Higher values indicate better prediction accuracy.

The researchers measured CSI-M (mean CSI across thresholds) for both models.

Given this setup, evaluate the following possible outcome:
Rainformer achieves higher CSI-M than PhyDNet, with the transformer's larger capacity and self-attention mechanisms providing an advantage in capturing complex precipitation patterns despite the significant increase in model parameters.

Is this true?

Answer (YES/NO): NO